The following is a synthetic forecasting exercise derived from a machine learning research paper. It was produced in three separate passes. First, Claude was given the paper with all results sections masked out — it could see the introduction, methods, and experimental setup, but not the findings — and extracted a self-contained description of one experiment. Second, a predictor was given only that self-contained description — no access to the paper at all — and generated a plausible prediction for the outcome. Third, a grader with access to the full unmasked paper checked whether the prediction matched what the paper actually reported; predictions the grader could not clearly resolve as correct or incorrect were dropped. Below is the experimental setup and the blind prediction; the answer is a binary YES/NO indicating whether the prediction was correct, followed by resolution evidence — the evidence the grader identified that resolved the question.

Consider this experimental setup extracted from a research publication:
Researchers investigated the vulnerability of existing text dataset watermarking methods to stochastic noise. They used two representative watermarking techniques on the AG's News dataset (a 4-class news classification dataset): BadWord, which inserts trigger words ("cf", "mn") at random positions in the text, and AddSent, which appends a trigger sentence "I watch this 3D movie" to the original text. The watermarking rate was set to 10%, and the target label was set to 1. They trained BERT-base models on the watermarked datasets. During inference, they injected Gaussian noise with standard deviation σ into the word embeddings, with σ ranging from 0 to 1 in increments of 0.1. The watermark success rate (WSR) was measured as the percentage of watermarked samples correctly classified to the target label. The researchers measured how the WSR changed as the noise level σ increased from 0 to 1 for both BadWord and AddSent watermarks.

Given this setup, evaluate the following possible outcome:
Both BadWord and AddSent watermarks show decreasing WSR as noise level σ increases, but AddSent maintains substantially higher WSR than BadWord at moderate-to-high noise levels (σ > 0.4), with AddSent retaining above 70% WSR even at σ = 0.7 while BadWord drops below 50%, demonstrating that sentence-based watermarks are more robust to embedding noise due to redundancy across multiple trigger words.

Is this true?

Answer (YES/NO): NO